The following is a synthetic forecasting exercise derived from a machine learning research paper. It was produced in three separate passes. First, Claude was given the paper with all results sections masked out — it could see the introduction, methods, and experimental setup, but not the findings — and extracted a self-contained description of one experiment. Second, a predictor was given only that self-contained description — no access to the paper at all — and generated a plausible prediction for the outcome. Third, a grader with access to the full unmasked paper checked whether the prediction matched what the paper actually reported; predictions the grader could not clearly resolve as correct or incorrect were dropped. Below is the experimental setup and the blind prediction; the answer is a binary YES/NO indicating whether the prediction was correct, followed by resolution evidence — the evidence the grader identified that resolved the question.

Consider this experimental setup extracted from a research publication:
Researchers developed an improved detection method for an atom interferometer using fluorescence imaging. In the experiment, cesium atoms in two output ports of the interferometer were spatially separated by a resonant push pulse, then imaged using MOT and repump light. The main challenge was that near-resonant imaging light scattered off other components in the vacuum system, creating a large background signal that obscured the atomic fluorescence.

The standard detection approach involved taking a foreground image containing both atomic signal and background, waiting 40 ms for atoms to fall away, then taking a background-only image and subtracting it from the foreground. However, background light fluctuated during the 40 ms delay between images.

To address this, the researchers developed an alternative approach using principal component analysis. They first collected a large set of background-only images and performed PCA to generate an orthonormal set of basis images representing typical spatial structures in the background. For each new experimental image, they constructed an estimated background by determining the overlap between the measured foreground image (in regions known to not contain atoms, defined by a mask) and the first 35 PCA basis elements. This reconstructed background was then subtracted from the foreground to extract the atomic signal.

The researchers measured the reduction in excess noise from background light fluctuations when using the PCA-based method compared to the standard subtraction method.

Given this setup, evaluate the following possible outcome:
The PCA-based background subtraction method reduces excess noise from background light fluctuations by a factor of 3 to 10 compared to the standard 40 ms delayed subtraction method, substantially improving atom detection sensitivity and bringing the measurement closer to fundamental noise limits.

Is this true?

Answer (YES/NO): NO